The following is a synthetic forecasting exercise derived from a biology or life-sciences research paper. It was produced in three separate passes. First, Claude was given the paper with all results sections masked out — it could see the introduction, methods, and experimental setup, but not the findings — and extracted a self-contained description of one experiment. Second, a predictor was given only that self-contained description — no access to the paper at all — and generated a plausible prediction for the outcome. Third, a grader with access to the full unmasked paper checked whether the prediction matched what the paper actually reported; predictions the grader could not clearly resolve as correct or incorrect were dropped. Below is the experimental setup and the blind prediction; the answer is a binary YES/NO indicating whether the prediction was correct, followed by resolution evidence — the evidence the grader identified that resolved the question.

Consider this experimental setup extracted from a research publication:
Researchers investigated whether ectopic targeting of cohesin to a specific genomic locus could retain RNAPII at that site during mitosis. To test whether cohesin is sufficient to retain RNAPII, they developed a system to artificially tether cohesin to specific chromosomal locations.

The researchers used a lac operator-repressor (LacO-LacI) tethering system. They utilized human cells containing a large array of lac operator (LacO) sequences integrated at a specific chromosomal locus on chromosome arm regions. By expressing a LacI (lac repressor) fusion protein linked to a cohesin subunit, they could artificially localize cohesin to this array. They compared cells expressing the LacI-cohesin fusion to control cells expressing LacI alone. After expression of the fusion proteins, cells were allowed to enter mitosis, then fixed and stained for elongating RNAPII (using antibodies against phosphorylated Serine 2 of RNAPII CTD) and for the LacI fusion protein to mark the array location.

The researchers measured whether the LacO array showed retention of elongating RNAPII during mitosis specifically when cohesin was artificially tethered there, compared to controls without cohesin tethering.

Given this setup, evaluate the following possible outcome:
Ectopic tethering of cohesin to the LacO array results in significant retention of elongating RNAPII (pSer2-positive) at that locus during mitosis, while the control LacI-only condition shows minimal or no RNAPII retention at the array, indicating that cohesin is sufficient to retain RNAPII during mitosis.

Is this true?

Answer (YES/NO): YES